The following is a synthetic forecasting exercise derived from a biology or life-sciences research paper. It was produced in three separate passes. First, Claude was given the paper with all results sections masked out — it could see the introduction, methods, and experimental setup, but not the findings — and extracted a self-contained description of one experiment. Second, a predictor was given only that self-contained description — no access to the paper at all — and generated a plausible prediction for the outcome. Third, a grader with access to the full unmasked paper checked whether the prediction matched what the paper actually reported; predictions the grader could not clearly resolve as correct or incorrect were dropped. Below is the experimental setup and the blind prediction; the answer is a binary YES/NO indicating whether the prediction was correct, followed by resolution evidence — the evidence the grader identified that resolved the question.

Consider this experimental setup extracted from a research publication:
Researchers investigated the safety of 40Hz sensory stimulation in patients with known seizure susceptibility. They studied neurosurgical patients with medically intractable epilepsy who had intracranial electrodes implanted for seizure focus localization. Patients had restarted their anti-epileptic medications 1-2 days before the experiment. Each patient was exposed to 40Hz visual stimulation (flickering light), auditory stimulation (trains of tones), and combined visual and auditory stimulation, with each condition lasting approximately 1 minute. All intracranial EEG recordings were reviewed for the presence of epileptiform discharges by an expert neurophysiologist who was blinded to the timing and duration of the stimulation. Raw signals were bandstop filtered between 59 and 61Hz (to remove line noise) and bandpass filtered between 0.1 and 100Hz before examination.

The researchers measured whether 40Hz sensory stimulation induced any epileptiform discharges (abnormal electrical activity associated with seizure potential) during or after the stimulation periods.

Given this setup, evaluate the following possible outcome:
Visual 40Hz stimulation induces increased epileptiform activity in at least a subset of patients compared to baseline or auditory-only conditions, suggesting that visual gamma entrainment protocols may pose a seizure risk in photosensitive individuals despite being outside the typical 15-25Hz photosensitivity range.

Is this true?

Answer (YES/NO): NO